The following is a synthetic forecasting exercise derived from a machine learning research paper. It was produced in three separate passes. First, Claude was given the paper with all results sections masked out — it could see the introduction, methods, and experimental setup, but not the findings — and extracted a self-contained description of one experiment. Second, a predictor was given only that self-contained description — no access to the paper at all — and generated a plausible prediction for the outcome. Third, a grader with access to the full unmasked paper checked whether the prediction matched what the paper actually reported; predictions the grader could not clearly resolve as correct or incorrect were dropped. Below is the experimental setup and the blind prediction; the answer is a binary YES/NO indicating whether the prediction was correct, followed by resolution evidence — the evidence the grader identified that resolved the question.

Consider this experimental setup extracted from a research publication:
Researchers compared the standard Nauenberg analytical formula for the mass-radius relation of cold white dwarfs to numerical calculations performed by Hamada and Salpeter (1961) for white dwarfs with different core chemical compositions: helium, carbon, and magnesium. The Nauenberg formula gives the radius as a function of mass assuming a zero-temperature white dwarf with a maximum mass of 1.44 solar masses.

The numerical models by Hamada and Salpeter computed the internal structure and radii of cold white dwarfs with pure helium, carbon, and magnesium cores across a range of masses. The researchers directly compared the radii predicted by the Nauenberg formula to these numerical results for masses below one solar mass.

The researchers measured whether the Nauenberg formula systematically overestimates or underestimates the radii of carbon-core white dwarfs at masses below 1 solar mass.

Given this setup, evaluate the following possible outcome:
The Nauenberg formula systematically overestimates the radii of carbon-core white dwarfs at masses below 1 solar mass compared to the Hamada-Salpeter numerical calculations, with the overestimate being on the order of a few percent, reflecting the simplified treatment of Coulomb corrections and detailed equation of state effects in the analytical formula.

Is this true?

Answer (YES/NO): YES